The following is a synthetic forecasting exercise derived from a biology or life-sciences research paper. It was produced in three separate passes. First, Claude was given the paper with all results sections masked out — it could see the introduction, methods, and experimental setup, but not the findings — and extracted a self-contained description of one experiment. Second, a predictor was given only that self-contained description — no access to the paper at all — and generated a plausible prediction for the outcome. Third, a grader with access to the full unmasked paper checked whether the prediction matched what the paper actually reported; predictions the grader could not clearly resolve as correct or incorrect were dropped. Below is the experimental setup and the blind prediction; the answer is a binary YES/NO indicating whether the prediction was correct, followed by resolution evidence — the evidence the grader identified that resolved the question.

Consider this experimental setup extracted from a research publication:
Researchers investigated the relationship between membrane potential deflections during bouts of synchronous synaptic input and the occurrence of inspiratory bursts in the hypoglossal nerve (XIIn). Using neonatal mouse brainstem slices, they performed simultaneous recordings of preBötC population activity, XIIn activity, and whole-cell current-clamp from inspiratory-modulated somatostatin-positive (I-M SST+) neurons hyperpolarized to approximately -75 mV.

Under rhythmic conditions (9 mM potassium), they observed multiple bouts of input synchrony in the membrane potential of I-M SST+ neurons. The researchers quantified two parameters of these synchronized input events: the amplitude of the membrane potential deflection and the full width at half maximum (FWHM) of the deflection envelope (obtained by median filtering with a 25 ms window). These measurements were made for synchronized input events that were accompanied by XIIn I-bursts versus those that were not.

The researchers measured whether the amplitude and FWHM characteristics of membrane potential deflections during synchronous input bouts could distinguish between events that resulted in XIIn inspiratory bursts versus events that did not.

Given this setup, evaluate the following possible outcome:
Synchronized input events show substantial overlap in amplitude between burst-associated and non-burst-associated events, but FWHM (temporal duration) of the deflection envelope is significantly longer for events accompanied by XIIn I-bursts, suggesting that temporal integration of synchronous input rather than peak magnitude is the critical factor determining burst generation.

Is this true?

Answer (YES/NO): NO